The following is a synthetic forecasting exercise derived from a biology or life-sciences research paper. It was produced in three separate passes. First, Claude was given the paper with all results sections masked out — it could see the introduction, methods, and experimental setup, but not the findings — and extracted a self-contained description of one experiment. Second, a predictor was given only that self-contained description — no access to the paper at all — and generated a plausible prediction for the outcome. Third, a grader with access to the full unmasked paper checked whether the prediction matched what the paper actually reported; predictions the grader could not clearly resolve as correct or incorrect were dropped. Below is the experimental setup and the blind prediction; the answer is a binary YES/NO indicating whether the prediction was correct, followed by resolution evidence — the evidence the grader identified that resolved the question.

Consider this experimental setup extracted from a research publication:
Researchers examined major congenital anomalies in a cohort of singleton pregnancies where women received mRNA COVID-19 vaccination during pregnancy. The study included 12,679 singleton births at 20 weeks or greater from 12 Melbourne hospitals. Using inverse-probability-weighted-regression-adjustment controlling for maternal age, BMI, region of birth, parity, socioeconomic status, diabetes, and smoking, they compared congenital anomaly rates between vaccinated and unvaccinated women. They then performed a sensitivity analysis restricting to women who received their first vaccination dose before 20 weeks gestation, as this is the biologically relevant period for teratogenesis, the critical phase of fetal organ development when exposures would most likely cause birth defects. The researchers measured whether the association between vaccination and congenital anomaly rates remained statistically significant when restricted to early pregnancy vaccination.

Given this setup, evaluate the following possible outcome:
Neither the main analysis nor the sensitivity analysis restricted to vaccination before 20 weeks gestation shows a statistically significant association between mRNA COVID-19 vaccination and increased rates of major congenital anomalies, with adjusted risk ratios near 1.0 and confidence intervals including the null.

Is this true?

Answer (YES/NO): NO